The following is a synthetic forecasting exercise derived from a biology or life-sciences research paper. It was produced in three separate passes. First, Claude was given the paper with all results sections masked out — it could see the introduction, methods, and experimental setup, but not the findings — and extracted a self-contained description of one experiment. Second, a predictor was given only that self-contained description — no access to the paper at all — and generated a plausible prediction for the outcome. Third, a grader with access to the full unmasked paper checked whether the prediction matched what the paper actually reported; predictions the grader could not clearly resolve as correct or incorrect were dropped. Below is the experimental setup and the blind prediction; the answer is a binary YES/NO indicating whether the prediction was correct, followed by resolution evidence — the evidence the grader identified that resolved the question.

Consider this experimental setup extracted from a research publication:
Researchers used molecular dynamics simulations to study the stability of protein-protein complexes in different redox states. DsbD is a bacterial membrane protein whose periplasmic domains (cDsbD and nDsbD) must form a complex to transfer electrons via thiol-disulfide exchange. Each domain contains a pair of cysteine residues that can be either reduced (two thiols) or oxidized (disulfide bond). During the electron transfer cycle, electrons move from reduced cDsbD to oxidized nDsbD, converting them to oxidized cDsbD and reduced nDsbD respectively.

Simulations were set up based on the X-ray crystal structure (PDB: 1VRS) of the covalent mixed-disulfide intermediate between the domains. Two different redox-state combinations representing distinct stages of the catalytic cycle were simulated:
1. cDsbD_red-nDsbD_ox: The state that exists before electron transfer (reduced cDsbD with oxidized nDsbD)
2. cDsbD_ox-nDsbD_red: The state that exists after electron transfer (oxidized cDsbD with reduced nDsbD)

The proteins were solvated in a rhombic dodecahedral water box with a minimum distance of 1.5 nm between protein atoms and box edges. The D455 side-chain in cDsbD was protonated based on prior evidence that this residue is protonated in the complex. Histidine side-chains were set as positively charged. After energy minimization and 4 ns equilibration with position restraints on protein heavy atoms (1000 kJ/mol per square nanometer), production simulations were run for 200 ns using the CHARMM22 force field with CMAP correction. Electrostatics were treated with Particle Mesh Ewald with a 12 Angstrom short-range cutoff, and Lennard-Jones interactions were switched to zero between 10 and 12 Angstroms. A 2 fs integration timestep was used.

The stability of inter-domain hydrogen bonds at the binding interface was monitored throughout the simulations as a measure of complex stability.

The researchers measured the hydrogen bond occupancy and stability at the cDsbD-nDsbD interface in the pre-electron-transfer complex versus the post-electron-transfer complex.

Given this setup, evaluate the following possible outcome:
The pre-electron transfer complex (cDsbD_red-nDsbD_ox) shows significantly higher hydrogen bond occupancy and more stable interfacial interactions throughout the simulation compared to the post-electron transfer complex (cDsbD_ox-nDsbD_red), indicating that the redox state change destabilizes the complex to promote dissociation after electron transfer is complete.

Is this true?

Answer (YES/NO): YES